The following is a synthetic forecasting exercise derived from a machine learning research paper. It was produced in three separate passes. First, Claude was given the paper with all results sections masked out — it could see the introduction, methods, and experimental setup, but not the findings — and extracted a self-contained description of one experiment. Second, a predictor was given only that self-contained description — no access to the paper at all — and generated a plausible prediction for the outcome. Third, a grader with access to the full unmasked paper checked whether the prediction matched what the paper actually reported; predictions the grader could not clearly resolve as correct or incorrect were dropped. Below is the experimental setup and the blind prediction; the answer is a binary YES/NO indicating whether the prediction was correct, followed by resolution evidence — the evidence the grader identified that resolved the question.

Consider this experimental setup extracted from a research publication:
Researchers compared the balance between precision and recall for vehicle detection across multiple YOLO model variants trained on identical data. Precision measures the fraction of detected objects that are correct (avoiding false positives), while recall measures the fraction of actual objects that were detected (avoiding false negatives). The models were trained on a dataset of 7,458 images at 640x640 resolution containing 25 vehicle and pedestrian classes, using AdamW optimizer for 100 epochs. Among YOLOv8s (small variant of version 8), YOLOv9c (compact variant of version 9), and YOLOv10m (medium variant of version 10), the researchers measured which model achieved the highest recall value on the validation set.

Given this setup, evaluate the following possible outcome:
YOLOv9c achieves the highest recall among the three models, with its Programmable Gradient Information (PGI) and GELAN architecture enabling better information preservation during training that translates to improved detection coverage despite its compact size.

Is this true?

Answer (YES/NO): YES